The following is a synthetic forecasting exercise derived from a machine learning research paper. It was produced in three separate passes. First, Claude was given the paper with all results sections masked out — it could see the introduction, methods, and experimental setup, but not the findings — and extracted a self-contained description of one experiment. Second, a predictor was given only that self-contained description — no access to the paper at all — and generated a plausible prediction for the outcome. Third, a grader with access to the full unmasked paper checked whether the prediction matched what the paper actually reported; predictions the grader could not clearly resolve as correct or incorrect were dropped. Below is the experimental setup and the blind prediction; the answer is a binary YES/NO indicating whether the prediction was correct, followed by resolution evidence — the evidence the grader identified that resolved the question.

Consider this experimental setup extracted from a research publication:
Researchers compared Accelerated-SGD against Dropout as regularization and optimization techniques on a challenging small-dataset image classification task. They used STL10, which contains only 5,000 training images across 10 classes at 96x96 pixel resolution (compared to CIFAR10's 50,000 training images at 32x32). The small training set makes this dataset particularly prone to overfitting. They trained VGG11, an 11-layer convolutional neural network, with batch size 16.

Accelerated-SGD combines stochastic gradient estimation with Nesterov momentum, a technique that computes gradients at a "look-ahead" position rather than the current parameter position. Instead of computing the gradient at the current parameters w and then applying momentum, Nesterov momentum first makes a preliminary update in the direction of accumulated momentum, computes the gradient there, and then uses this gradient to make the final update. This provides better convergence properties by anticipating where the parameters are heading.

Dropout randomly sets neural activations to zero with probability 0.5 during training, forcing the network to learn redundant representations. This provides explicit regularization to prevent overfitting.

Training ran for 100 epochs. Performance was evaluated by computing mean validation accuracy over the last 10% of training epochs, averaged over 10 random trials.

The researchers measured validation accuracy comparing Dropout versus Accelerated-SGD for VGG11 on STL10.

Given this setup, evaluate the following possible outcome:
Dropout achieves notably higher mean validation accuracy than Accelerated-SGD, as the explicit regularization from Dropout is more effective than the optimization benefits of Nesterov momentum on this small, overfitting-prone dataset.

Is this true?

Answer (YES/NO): YES